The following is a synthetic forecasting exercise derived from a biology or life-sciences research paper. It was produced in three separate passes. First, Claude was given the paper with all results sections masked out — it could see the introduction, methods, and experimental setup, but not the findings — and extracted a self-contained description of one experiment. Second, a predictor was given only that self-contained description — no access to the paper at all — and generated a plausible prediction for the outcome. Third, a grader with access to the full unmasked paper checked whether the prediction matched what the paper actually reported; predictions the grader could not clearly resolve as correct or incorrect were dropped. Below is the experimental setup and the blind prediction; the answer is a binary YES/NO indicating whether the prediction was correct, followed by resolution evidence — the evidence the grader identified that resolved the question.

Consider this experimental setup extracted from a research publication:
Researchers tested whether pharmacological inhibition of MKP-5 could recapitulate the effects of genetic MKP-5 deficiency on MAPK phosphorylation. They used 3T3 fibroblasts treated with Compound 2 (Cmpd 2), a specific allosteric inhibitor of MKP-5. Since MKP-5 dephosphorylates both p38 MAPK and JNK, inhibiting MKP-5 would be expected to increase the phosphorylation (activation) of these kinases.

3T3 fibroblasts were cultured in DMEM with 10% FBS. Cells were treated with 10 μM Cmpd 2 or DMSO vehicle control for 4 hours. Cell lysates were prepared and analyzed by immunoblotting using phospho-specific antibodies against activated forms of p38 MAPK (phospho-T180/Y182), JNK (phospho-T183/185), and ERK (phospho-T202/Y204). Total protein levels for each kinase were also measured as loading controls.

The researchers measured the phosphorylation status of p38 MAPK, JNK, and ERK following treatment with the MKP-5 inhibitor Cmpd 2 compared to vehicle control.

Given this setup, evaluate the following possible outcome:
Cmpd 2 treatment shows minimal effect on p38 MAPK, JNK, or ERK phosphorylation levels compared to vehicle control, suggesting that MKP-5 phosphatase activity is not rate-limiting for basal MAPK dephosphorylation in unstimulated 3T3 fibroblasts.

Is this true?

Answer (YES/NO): NO